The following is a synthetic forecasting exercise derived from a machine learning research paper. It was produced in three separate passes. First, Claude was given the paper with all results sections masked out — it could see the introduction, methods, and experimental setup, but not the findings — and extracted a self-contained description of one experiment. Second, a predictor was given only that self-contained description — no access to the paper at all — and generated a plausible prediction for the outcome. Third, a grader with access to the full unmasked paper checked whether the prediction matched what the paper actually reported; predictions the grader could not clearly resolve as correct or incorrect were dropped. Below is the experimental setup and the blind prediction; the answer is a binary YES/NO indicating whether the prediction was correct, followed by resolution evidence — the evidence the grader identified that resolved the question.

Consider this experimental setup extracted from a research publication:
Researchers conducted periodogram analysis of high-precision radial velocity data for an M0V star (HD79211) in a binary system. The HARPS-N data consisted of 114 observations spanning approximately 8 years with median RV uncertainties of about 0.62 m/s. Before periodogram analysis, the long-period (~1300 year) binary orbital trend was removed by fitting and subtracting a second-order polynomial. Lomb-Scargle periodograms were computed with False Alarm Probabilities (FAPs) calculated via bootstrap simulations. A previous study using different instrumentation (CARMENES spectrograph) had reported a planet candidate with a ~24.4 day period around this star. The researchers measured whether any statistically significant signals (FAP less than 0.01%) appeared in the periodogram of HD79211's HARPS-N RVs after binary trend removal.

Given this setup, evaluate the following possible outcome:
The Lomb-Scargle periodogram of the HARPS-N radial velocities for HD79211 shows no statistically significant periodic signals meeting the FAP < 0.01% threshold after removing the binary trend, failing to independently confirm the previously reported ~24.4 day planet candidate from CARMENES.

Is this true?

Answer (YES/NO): NO